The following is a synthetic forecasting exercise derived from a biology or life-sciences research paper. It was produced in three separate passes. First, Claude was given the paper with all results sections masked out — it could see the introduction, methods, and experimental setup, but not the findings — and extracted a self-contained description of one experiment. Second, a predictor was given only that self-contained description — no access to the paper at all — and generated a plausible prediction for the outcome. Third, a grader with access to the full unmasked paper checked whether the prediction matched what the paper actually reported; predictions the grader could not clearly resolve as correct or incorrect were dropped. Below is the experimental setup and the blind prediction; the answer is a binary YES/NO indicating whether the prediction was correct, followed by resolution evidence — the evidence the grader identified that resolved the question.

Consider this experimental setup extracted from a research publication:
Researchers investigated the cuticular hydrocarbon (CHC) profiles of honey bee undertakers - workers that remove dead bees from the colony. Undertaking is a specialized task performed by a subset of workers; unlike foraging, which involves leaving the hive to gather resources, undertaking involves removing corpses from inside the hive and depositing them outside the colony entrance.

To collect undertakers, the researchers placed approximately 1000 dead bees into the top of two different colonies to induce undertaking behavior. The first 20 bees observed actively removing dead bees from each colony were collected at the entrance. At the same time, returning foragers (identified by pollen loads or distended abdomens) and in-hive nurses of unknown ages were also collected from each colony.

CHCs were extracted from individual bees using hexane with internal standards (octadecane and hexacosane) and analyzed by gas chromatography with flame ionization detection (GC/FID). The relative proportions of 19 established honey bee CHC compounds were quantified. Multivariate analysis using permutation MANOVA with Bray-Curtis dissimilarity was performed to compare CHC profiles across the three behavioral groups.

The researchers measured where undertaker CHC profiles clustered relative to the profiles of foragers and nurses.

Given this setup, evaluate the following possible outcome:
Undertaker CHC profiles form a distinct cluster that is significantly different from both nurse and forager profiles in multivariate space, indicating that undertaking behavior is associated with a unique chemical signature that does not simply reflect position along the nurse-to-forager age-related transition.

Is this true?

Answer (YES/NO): NO